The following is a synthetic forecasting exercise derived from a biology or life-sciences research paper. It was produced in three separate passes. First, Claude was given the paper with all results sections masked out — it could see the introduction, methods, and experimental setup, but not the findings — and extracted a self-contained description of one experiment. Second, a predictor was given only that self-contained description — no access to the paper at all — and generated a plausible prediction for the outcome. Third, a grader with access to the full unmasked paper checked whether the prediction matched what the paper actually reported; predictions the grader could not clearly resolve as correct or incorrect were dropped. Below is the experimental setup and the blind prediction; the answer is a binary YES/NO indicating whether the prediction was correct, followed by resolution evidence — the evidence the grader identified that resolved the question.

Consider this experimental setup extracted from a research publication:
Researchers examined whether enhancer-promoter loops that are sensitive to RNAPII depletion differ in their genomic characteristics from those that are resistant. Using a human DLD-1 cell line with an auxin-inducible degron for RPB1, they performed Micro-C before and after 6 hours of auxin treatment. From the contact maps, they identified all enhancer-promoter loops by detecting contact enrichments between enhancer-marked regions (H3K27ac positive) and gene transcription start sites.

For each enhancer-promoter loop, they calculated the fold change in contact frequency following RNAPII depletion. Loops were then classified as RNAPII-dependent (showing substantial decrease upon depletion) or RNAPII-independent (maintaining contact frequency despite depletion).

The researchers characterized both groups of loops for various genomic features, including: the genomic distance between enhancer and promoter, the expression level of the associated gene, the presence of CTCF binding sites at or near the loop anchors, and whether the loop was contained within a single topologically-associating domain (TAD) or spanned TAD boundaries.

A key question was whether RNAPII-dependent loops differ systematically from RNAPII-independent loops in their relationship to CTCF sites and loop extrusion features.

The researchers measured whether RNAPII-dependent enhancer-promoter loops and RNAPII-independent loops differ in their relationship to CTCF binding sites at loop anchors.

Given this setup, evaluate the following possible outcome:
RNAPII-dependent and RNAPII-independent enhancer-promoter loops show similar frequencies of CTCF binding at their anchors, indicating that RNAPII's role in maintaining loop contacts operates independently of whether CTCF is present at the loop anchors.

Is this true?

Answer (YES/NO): YES